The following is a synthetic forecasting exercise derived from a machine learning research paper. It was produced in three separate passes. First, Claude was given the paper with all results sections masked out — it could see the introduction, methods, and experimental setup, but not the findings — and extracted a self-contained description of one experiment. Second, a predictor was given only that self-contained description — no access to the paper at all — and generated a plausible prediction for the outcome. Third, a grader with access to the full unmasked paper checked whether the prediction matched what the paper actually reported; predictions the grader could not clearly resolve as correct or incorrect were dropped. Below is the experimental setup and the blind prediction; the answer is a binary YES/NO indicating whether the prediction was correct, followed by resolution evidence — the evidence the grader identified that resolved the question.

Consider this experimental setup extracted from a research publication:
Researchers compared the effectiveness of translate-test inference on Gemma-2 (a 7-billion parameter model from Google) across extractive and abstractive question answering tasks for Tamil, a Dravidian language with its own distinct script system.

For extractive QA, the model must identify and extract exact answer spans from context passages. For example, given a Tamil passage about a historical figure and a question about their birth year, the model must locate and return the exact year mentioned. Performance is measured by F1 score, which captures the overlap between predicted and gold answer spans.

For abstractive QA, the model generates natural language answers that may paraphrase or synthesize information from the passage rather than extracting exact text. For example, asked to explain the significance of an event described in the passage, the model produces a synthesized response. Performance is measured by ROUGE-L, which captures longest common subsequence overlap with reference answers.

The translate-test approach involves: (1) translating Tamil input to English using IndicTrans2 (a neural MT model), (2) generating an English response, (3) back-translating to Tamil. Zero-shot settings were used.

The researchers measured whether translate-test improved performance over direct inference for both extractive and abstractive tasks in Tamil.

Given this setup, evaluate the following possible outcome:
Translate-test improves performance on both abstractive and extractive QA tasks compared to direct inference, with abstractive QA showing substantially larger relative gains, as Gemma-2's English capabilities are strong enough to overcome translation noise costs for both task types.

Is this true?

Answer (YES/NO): YES